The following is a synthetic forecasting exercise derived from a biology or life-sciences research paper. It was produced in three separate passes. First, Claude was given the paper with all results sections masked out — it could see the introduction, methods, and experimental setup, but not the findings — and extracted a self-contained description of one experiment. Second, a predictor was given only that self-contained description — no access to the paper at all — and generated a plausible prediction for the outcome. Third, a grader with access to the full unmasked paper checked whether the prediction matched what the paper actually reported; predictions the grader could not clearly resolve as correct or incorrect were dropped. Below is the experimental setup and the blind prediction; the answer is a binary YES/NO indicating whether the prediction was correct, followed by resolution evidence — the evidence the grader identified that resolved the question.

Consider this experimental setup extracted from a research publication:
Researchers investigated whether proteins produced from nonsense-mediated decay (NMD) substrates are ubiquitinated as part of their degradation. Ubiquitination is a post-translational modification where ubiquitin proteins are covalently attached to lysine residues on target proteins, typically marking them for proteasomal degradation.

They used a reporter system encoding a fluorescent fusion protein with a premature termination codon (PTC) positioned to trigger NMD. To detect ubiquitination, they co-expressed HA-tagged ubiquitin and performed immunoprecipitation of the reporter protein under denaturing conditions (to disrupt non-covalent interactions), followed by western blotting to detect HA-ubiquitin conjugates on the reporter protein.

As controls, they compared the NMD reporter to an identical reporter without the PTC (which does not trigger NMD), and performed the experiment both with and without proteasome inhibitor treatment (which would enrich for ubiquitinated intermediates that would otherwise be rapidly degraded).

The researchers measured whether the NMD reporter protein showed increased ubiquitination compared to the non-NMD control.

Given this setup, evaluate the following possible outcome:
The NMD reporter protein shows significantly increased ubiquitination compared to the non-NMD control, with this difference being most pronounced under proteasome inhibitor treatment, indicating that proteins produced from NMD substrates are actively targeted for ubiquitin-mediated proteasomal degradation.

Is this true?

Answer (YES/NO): NO